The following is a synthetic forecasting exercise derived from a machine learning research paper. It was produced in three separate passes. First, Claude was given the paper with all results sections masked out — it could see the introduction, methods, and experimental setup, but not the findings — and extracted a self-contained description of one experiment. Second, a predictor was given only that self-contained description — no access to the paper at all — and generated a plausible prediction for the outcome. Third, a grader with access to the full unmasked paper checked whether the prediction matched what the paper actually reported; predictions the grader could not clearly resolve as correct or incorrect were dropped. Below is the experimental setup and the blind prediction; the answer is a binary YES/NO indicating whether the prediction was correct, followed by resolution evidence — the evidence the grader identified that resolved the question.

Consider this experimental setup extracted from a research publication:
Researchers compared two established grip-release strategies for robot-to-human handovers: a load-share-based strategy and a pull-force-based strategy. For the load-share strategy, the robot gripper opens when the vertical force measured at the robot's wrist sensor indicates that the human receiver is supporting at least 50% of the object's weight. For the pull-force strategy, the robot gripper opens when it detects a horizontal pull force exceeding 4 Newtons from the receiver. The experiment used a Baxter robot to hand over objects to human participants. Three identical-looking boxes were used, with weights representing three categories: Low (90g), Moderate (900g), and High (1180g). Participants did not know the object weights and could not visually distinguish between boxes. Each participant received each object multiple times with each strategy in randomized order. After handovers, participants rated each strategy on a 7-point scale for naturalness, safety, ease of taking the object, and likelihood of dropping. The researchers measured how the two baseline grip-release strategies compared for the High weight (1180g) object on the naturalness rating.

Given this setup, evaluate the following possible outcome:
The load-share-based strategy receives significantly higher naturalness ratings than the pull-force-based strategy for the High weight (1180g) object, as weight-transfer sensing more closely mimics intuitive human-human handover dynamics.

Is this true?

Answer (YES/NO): NO